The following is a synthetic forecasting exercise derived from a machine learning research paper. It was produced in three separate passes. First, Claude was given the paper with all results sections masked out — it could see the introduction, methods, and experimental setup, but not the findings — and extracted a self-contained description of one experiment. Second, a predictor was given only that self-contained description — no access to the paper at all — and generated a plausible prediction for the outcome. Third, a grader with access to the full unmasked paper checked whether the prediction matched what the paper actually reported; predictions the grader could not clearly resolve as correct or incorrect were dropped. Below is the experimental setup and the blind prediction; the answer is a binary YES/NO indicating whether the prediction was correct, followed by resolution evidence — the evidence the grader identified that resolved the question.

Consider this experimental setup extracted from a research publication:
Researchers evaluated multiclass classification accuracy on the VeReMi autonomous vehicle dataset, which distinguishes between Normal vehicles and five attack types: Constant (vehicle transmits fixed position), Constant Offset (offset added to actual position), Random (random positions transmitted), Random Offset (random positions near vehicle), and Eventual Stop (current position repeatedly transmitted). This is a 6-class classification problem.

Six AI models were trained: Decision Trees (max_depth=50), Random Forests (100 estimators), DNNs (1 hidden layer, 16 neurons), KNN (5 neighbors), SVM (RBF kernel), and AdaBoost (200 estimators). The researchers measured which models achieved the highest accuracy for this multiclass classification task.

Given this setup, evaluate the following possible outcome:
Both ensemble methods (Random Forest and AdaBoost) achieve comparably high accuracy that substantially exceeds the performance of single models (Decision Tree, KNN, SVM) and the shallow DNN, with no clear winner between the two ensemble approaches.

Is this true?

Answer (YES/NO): NO